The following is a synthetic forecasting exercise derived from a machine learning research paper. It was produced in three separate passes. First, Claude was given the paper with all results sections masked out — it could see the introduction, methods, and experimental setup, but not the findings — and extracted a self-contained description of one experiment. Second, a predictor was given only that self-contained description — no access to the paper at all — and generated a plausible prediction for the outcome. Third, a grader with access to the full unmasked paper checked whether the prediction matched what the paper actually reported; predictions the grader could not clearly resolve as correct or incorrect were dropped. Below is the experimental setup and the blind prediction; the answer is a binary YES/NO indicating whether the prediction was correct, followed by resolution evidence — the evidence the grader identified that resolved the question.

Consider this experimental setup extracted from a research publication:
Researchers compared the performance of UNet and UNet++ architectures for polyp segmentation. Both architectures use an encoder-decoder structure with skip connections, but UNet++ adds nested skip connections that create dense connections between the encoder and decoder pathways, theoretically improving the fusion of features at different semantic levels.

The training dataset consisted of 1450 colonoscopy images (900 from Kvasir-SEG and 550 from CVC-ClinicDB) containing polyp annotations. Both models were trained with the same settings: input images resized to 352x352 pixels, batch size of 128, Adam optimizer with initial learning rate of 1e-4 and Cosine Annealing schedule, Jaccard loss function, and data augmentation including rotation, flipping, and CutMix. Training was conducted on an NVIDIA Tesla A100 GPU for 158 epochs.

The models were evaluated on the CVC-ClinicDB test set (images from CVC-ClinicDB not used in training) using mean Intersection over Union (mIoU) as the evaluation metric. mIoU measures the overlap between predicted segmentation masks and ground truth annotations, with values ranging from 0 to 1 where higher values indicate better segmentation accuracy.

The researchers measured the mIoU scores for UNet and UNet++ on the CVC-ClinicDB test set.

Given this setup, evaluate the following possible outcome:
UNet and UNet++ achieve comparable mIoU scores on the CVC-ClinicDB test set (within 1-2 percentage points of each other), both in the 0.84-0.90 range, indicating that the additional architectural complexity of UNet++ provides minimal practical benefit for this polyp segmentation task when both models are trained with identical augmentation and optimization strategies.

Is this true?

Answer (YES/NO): NO